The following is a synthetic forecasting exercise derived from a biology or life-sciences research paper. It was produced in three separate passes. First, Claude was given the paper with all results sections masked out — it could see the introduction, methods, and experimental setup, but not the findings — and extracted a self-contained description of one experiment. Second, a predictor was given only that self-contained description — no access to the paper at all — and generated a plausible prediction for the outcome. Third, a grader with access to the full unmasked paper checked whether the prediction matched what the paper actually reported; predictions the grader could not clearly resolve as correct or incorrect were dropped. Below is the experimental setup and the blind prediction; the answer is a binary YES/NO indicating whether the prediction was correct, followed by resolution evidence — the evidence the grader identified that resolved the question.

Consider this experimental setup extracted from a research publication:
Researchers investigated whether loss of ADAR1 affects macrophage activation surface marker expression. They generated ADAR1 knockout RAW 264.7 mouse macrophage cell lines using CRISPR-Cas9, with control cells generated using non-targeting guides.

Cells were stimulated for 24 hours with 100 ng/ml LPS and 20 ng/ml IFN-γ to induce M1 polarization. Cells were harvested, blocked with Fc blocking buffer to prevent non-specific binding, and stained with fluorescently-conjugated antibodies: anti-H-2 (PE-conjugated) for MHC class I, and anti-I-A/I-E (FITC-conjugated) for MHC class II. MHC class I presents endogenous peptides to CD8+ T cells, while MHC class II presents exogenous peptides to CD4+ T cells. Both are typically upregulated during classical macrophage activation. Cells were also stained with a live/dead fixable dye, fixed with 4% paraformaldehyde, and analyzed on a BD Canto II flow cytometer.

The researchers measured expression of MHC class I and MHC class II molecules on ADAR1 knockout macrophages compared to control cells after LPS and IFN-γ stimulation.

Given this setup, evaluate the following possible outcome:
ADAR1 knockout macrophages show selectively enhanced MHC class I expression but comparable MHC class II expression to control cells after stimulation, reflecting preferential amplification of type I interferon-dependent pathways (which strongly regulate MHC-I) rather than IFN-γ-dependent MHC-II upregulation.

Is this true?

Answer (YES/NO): NO